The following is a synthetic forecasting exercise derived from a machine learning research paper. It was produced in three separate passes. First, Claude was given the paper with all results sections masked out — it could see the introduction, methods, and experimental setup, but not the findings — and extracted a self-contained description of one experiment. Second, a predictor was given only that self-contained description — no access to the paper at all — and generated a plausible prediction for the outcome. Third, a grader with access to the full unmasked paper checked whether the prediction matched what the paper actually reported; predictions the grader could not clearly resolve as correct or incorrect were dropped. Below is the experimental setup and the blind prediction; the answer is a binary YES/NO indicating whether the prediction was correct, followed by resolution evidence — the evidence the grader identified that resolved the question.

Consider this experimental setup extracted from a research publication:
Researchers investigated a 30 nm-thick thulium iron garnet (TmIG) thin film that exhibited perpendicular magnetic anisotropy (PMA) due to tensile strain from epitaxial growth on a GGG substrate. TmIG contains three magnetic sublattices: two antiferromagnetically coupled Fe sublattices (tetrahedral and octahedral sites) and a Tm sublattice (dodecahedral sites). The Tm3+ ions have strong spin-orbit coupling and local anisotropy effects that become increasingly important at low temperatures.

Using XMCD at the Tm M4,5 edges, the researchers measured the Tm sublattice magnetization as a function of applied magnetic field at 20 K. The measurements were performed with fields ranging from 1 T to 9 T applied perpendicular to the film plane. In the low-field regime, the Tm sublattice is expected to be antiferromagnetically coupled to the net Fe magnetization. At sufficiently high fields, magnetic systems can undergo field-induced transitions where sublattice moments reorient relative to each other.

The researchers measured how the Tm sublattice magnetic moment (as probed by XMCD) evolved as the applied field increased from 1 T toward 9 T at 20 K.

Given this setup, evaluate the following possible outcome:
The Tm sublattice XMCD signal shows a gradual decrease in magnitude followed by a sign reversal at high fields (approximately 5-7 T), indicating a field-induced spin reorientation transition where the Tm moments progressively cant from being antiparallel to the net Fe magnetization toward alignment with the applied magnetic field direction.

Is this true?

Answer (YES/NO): YES